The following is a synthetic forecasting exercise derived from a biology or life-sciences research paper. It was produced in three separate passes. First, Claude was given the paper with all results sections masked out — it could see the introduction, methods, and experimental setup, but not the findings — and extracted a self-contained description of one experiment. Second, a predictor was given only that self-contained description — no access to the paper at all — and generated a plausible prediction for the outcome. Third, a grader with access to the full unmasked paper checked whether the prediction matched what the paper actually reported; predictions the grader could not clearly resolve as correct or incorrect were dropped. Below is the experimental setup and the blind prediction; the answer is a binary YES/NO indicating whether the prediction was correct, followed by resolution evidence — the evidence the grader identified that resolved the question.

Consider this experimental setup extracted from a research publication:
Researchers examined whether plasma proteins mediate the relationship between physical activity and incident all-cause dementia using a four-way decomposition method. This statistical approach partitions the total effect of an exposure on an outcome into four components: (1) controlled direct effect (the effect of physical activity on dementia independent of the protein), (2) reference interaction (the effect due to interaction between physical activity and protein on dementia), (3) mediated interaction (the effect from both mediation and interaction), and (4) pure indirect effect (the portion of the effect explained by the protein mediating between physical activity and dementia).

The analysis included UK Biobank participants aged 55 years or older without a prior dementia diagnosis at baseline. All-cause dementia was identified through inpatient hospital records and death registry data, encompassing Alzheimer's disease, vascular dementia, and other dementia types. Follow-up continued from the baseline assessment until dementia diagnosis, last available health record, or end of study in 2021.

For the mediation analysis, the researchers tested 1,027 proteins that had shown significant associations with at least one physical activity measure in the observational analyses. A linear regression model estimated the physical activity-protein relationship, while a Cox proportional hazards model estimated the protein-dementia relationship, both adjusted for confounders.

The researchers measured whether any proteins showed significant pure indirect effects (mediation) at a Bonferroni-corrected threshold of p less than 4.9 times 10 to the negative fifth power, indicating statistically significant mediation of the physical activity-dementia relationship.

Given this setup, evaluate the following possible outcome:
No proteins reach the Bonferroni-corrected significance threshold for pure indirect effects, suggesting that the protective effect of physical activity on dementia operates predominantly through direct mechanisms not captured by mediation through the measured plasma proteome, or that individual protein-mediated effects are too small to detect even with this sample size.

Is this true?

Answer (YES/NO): NO